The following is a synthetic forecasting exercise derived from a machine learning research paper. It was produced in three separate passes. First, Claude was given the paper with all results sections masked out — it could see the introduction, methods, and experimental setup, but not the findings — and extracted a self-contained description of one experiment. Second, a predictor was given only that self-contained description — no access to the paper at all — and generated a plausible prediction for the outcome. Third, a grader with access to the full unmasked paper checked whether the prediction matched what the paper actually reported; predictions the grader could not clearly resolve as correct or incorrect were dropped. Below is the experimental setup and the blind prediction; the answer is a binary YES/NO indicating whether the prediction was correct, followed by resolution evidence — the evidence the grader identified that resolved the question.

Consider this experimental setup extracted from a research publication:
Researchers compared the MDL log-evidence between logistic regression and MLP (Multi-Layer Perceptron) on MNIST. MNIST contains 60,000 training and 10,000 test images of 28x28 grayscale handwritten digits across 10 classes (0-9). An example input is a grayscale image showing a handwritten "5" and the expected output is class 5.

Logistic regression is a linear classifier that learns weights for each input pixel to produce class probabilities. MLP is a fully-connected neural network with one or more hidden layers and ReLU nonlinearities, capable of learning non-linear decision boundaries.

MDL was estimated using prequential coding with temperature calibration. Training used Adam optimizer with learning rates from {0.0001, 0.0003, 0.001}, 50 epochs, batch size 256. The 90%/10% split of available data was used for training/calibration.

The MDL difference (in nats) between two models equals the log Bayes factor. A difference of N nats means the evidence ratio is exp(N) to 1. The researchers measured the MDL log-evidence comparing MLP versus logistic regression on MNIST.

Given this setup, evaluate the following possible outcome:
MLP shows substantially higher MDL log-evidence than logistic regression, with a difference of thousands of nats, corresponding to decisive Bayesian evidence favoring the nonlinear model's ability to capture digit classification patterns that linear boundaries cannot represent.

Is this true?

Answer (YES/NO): YES